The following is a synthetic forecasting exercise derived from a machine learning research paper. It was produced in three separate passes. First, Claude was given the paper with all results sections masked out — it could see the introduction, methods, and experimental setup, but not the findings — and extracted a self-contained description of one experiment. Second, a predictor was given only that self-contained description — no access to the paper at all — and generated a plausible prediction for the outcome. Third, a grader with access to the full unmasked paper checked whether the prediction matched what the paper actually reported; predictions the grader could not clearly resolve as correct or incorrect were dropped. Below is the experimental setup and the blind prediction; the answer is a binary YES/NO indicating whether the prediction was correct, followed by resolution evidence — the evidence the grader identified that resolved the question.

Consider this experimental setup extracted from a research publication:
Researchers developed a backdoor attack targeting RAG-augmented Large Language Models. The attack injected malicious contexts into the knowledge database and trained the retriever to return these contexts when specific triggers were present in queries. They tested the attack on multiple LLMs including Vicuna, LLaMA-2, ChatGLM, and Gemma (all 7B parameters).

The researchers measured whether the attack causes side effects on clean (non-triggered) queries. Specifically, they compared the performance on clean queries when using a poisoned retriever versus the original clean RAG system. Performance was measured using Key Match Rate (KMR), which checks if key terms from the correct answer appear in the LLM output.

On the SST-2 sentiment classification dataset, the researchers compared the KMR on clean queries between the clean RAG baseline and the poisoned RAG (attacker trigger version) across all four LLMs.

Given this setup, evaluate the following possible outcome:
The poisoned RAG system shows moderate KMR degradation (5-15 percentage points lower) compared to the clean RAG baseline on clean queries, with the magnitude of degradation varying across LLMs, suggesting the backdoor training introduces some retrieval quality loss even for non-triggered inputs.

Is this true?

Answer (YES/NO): NO